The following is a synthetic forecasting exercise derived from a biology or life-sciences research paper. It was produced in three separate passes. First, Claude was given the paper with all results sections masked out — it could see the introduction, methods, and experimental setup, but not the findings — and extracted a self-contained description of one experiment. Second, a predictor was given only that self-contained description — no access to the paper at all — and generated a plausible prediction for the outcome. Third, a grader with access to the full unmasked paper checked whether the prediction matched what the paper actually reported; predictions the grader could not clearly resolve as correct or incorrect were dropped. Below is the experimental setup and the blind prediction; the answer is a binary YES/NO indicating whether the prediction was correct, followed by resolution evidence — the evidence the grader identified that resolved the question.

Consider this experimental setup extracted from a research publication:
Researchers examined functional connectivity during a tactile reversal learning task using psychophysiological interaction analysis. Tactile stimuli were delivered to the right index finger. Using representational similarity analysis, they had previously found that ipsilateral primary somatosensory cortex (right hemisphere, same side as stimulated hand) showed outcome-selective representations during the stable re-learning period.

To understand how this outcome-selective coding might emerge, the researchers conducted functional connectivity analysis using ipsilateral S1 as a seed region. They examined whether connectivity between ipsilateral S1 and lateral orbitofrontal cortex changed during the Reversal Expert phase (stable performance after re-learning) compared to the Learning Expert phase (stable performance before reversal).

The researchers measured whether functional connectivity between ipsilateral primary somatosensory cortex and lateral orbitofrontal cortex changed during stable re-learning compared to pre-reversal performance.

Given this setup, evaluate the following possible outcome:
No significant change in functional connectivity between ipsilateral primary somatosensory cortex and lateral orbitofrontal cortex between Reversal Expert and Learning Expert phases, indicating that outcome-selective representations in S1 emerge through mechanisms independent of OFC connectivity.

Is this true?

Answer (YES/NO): YES